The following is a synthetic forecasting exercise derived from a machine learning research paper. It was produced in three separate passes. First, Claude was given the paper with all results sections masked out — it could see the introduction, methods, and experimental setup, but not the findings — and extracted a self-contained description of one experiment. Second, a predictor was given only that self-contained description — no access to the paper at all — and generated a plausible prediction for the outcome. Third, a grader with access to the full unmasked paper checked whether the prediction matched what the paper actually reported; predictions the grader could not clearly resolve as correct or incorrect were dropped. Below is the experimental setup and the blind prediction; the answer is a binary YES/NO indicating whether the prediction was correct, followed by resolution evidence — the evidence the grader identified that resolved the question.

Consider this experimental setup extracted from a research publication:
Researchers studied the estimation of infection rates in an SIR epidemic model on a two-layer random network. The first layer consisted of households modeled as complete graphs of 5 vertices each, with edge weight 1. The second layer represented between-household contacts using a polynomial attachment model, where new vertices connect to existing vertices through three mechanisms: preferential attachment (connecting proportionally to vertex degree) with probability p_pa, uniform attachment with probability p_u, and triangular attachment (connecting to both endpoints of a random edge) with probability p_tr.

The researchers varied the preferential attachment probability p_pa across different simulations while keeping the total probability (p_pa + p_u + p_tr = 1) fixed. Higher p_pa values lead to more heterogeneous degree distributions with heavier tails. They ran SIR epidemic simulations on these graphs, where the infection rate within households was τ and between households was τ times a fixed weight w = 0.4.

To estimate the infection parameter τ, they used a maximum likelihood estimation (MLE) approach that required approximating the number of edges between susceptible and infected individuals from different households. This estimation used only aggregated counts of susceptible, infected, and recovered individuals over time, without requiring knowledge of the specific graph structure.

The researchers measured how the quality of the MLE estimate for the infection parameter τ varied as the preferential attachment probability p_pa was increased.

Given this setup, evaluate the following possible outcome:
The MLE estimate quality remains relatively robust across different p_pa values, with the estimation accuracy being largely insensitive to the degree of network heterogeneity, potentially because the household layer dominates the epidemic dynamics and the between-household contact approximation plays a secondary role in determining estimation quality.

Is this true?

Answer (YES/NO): NO